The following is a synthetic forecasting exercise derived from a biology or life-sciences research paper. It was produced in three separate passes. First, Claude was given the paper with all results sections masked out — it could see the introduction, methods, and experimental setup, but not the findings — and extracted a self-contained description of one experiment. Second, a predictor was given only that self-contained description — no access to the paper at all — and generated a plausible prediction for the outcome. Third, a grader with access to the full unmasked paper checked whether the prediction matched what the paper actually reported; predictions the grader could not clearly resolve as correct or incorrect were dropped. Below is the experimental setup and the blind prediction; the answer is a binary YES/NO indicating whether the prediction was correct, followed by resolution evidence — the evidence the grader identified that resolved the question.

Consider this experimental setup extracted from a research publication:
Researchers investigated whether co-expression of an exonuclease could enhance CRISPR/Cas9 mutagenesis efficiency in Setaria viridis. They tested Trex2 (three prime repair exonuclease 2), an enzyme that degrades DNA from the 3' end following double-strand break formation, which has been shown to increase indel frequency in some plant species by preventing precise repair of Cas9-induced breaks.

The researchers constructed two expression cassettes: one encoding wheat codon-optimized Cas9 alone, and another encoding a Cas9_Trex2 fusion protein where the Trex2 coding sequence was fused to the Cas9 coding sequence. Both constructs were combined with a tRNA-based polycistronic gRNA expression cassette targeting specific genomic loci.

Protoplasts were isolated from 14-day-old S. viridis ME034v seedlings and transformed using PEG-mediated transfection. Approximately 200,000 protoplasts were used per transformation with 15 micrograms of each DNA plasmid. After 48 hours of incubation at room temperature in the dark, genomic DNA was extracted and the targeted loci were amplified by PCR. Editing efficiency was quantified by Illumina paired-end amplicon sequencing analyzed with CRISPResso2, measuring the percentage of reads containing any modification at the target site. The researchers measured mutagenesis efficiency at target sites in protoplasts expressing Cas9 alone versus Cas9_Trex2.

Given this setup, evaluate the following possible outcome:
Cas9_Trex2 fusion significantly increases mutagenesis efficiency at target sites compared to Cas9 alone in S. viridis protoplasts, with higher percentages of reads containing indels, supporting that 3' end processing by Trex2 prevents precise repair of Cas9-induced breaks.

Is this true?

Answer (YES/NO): YES